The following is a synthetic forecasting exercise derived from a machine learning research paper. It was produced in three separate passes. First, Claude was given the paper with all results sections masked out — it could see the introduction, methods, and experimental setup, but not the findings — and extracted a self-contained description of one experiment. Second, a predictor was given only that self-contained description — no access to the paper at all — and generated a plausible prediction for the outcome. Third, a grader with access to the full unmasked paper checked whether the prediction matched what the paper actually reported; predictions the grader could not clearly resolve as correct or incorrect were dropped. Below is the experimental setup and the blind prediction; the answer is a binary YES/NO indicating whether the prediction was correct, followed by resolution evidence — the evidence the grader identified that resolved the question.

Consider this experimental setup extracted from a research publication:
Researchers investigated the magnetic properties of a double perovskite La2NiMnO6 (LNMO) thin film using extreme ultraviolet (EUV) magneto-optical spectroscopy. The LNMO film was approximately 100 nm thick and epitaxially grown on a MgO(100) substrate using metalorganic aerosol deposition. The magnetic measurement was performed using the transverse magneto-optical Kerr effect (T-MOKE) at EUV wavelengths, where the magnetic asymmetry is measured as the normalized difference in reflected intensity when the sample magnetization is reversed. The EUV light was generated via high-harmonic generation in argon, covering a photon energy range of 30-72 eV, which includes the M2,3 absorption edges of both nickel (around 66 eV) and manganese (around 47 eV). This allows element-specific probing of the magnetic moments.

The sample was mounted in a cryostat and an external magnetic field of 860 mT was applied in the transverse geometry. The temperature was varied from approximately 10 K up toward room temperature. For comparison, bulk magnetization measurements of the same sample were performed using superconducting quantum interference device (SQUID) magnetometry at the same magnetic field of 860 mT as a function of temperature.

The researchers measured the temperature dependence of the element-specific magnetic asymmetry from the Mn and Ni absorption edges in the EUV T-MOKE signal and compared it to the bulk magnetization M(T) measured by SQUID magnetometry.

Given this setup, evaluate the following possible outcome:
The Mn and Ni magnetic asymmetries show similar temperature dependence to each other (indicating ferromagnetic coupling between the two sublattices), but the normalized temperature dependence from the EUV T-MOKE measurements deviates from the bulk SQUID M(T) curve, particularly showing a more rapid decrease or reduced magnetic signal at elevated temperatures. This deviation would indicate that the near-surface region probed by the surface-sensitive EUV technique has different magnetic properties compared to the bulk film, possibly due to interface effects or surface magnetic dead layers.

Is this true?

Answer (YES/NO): NO